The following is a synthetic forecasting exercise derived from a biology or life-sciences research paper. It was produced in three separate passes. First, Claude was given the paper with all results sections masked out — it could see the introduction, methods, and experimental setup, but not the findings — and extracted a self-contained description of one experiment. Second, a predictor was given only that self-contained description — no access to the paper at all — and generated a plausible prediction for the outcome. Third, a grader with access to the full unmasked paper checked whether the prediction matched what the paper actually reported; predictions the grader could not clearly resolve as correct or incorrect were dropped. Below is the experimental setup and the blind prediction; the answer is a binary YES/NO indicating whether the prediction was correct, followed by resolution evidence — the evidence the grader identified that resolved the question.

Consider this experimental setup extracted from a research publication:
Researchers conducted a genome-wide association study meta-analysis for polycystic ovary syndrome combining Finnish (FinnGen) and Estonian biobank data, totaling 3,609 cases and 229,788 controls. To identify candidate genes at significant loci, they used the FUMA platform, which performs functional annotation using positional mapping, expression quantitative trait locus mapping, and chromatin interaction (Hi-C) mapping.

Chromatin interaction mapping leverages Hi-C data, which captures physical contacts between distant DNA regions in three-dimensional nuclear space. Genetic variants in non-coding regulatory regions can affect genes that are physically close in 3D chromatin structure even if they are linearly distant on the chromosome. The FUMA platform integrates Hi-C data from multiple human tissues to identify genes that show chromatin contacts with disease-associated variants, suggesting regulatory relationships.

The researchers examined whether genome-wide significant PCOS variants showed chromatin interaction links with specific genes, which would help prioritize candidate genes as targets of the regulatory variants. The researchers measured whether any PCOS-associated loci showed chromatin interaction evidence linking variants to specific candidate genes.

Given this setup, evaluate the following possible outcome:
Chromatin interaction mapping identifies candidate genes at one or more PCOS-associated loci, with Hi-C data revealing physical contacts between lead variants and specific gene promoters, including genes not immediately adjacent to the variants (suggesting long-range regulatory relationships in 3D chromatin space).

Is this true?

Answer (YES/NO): YES